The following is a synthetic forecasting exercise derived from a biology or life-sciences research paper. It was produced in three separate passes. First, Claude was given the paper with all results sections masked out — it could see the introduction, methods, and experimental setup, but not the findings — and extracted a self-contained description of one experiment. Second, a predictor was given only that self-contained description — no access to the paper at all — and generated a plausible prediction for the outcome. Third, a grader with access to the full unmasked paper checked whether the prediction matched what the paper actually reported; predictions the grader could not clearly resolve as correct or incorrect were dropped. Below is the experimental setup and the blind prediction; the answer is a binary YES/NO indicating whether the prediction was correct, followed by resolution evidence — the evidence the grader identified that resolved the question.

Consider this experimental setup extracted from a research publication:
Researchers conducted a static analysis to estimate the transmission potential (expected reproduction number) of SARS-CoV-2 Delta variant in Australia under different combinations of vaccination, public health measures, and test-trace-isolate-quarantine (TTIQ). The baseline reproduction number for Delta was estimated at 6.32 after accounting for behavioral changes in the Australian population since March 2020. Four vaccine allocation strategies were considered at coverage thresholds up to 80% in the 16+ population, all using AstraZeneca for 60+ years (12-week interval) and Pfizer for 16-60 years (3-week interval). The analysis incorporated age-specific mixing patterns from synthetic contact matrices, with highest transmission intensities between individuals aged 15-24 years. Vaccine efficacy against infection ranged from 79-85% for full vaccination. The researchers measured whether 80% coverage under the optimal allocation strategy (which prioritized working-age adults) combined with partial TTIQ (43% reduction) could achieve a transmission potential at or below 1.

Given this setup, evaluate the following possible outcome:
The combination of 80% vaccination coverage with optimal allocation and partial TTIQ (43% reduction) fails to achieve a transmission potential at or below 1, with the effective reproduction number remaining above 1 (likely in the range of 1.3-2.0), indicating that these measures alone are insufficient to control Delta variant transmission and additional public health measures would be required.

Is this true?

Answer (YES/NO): YES